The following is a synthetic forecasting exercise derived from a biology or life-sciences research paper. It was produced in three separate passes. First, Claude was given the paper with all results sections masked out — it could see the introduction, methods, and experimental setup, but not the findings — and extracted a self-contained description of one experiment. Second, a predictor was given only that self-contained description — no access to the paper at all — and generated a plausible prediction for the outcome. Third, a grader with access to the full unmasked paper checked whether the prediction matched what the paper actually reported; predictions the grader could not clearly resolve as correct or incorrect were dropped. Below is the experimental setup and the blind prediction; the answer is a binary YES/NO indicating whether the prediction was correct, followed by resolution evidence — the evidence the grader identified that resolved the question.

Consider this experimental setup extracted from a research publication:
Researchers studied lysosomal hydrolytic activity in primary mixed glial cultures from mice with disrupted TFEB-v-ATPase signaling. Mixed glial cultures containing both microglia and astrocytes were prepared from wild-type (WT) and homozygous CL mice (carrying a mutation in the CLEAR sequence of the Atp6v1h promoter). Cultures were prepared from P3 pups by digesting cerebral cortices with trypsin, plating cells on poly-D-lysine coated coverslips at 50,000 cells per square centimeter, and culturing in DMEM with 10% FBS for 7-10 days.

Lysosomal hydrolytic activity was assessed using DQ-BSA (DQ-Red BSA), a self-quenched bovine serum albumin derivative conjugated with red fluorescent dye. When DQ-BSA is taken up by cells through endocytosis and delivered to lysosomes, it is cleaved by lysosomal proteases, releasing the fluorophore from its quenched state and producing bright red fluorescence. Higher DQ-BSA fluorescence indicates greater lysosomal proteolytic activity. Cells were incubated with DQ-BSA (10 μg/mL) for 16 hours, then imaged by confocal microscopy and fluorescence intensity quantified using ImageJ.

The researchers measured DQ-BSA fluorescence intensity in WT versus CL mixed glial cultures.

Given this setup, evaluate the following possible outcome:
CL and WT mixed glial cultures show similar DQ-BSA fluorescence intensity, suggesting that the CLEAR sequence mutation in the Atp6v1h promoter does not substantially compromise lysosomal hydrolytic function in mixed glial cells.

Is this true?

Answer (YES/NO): NO